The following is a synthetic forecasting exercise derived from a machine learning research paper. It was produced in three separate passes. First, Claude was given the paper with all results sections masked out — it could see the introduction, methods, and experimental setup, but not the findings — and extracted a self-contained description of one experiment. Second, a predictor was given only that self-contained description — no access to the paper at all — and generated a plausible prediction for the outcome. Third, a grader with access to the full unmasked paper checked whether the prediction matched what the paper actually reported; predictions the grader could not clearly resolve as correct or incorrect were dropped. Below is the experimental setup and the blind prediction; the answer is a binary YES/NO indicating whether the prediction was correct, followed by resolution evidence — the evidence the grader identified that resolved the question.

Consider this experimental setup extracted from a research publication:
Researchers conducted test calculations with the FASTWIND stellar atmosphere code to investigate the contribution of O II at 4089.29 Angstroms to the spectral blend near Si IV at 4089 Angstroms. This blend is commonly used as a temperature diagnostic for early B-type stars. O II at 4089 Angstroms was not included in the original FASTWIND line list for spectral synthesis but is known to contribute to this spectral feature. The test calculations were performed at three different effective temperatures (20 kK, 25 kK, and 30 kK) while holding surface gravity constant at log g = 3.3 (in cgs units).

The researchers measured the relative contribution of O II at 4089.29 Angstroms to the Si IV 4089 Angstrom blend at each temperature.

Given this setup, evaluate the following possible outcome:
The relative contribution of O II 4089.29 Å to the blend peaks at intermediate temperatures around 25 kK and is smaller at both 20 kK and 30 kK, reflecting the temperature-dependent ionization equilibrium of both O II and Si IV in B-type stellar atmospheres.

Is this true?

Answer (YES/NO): NO